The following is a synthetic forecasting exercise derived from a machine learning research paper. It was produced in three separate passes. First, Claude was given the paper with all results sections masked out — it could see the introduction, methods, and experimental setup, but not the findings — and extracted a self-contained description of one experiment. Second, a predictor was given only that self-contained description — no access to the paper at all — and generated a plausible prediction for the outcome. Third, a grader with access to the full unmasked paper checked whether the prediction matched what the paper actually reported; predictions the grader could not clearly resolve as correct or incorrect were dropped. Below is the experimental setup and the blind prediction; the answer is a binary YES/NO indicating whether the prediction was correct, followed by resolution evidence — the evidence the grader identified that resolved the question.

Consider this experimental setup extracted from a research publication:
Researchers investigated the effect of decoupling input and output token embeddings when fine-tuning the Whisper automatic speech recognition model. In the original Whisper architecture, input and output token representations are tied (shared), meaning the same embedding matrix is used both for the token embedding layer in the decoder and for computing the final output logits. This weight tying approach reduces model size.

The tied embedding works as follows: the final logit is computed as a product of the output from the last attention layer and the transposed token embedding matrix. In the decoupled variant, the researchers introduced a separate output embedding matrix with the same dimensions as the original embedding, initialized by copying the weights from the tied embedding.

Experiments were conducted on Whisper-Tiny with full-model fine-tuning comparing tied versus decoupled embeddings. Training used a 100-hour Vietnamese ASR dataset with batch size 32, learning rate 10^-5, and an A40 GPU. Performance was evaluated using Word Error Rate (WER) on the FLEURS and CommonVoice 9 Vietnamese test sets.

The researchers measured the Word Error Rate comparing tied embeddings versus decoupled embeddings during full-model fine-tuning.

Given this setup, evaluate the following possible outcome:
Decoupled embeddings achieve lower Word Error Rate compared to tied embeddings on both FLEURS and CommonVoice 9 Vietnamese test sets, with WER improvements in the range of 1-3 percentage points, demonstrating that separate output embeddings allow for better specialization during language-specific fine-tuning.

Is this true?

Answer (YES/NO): YES